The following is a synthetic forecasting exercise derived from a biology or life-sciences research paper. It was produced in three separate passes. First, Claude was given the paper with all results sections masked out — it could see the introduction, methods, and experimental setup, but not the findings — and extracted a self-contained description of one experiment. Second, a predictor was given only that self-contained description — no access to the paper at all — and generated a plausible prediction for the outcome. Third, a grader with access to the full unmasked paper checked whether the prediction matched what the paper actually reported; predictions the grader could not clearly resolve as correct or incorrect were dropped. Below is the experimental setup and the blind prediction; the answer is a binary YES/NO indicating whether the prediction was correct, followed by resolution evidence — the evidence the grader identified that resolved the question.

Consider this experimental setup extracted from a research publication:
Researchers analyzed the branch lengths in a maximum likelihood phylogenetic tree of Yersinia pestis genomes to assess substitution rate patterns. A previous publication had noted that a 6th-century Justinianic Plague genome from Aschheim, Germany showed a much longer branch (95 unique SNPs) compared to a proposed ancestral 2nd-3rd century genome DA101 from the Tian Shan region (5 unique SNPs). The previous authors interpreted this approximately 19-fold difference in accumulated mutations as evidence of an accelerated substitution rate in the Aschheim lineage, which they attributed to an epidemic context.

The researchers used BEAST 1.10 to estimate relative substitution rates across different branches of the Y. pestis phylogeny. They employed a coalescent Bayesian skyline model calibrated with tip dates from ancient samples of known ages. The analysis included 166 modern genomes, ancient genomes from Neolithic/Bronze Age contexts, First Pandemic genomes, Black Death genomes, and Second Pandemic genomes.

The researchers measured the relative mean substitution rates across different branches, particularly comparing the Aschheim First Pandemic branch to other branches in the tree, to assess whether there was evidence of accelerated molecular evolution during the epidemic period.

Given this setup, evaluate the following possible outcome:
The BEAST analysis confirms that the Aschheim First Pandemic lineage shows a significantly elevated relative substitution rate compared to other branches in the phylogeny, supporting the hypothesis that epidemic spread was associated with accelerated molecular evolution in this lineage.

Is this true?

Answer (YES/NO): NO